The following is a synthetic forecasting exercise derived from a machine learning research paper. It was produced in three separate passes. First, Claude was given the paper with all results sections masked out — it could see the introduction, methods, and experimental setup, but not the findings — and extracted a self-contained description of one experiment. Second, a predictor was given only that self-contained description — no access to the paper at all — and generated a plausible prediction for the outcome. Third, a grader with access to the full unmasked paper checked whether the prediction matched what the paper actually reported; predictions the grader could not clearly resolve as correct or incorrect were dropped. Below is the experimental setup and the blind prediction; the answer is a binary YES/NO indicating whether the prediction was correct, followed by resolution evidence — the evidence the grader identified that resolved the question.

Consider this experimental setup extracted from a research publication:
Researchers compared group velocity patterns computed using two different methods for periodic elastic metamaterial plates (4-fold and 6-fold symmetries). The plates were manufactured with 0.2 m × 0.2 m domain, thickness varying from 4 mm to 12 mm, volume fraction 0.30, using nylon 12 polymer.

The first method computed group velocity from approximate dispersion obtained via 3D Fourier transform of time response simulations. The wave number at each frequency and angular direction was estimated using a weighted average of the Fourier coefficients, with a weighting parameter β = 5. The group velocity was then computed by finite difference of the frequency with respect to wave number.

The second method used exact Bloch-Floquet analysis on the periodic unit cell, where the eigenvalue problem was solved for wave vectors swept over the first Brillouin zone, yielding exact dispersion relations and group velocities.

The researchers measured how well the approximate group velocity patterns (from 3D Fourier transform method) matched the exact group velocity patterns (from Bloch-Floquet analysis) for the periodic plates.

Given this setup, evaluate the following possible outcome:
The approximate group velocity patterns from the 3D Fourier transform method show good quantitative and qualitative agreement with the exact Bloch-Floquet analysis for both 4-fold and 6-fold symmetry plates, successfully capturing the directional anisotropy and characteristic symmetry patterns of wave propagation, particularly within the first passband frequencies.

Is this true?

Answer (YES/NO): YES